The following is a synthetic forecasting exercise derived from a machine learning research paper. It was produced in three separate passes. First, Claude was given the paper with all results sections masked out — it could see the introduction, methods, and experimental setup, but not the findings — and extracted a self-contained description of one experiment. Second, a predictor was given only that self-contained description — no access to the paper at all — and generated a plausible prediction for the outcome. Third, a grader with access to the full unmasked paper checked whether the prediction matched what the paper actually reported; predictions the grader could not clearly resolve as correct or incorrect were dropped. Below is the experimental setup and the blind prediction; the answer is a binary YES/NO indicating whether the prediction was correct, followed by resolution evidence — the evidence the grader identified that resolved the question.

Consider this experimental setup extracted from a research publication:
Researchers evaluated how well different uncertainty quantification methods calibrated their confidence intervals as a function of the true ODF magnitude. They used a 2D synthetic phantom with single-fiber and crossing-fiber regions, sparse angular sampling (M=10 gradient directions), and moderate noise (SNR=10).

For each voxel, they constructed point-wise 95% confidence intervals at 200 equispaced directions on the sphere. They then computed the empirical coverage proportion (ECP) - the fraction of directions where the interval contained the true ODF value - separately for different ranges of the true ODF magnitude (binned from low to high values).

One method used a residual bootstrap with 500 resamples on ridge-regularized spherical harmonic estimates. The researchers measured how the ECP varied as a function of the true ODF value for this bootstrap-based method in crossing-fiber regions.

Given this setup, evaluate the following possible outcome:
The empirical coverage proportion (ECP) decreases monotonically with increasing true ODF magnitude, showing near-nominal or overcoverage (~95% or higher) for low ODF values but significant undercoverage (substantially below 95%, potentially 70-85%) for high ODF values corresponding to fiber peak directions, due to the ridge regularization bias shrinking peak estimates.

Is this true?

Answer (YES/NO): NO